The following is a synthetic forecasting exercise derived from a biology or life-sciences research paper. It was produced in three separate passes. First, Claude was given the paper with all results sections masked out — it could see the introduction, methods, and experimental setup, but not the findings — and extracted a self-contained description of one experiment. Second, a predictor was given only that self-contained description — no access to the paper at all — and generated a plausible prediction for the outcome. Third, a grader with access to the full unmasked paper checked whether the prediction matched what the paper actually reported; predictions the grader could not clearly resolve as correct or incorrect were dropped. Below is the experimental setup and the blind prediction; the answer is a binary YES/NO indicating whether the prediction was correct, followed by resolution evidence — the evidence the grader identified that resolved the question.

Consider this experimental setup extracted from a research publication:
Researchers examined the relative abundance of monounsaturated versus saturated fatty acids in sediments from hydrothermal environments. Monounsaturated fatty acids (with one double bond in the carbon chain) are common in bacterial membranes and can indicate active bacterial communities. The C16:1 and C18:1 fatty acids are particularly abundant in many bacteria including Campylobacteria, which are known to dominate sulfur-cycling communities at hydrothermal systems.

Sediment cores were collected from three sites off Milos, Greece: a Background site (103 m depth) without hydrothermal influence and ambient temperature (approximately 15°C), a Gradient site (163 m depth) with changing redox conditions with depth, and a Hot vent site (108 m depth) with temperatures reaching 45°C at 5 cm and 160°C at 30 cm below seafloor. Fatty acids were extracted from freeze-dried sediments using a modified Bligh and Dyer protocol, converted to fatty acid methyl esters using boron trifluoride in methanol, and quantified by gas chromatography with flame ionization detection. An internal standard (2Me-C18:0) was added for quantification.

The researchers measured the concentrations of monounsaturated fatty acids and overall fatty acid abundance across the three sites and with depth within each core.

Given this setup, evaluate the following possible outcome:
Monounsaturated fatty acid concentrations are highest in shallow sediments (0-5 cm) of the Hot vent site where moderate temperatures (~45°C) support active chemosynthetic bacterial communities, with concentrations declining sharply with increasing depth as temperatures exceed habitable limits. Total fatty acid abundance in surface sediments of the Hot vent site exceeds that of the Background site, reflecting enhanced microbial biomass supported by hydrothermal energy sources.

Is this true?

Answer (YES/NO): NO